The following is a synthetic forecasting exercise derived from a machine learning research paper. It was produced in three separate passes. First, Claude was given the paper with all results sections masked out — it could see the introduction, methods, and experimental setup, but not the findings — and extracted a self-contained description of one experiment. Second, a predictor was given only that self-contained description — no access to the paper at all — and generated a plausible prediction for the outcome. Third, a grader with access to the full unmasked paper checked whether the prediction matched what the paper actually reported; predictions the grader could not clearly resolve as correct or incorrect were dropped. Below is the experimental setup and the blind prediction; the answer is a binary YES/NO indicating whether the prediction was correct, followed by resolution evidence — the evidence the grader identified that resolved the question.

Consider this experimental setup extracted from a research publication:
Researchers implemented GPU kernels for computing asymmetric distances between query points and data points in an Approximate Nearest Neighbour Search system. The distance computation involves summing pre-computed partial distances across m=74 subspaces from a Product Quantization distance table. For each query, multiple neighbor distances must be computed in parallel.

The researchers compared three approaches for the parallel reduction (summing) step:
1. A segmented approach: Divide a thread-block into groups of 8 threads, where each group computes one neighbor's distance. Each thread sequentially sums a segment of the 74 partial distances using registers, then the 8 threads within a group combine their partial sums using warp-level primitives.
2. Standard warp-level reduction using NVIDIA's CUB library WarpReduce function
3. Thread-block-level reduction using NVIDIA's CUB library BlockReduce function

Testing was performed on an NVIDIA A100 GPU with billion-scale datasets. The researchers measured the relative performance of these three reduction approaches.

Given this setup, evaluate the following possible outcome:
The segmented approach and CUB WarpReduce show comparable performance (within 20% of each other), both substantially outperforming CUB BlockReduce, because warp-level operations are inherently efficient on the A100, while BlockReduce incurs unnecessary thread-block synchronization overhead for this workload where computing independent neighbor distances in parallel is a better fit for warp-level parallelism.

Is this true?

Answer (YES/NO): NO